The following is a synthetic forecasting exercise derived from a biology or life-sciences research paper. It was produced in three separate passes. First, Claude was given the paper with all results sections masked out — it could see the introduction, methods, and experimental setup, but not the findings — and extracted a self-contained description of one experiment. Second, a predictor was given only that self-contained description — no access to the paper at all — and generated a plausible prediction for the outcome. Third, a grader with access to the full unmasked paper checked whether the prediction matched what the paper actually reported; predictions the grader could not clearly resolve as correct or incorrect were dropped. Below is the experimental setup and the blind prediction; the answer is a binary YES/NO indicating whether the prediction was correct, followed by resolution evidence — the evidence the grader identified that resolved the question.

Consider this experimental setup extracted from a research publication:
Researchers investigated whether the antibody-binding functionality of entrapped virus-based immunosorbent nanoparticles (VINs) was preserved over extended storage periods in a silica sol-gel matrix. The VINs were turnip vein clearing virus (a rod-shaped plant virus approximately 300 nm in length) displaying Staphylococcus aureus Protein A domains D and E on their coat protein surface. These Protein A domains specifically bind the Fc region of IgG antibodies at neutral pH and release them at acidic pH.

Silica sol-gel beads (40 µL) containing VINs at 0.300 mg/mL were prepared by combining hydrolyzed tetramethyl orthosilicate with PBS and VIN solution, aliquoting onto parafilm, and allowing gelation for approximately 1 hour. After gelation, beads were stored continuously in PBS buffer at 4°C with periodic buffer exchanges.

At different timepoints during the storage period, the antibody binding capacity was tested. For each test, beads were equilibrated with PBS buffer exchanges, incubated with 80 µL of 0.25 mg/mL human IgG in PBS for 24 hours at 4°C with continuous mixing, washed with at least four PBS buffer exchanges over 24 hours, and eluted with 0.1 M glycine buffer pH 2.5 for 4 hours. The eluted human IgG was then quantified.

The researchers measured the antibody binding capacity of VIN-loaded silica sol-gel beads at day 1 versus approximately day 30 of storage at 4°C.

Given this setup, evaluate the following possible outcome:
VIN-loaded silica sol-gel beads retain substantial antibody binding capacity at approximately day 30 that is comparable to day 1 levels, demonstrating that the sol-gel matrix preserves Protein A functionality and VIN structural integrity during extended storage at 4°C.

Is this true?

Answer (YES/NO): NO